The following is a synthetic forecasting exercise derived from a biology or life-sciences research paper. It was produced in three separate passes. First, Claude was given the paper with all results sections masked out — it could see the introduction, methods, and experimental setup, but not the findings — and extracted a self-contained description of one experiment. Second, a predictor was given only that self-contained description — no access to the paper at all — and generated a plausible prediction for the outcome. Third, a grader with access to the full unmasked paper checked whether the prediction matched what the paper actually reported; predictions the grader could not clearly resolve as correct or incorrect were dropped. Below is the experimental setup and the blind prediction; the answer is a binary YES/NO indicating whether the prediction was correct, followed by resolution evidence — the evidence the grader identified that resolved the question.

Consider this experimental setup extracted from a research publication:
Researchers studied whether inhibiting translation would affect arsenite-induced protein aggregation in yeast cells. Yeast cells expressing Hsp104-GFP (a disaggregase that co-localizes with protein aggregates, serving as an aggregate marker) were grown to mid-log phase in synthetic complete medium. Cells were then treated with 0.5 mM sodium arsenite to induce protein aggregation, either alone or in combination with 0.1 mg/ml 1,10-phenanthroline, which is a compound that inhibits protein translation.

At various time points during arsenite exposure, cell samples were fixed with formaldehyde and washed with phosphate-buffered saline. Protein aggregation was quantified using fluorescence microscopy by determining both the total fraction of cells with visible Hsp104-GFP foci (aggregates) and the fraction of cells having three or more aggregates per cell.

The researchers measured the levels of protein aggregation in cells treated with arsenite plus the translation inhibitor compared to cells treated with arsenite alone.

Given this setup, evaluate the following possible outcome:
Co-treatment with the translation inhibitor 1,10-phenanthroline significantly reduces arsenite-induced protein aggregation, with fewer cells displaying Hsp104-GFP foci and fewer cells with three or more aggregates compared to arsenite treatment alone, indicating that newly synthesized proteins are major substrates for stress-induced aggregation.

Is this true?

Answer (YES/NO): YES